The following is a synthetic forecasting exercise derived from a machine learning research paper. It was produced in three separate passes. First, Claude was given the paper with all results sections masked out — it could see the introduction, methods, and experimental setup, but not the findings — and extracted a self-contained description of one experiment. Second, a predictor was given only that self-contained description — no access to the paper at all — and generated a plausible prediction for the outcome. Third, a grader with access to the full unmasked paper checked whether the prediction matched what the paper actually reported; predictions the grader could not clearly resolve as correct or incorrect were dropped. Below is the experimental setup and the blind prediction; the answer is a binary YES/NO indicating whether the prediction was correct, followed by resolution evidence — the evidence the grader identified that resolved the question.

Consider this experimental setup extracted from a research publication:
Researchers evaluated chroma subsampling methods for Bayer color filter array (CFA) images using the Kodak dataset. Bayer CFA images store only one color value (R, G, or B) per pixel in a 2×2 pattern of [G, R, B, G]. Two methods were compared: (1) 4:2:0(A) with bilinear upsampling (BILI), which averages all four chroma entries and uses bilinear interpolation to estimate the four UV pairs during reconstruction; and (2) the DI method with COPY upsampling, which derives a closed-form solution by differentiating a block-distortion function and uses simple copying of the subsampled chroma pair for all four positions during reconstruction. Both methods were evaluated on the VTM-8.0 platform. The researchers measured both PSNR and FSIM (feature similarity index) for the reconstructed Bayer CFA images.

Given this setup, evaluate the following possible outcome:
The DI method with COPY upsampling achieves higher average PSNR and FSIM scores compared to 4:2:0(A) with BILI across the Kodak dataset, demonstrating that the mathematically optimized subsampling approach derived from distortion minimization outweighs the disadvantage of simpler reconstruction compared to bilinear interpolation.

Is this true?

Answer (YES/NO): NO